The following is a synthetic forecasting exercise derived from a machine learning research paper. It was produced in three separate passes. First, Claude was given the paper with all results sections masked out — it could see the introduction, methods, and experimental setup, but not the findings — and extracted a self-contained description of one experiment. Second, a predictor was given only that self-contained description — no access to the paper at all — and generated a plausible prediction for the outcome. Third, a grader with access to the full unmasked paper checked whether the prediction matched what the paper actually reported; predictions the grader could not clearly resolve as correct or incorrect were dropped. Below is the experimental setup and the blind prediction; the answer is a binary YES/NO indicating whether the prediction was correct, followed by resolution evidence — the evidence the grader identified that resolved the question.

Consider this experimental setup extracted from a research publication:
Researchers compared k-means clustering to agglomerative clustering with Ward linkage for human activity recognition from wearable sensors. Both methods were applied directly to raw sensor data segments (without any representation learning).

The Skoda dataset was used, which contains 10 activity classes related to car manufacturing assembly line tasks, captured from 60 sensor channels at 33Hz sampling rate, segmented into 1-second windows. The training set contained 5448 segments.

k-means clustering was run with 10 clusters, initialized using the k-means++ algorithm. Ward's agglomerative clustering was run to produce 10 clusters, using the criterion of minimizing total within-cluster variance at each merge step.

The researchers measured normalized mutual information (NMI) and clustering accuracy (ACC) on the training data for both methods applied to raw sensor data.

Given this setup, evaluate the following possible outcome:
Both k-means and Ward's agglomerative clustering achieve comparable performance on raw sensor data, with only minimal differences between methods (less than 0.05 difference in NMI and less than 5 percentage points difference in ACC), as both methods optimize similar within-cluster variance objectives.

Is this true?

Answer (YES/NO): YES